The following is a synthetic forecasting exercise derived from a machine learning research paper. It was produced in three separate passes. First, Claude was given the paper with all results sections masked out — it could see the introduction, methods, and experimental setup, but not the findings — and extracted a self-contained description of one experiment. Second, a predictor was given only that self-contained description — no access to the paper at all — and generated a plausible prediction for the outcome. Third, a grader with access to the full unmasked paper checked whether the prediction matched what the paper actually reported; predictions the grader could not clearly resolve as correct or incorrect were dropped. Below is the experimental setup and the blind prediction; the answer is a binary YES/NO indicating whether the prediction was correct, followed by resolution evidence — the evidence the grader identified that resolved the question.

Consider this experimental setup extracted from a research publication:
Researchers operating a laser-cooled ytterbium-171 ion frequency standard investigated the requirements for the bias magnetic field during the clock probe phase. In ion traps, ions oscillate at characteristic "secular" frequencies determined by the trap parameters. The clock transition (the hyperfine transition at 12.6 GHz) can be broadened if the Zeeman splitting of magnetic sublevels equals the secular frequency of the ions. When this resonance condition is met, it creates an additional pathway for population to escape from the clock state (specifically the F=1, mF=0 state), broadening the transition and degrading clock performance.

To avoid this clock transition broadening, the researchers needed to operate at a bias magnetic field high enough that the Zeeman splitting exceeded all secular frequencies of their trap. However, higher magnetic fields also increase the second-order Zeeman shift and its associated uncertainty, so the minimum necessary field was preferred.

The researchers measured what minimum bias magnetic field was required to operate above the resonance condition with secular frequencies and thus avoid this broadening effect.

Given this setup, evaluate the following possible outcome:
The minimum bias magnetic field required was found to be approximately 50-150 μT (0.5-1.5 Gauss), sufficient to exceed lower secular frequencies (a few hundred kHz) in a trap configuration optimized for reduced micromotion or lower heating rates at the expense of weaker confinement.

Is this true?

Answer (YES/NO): NO